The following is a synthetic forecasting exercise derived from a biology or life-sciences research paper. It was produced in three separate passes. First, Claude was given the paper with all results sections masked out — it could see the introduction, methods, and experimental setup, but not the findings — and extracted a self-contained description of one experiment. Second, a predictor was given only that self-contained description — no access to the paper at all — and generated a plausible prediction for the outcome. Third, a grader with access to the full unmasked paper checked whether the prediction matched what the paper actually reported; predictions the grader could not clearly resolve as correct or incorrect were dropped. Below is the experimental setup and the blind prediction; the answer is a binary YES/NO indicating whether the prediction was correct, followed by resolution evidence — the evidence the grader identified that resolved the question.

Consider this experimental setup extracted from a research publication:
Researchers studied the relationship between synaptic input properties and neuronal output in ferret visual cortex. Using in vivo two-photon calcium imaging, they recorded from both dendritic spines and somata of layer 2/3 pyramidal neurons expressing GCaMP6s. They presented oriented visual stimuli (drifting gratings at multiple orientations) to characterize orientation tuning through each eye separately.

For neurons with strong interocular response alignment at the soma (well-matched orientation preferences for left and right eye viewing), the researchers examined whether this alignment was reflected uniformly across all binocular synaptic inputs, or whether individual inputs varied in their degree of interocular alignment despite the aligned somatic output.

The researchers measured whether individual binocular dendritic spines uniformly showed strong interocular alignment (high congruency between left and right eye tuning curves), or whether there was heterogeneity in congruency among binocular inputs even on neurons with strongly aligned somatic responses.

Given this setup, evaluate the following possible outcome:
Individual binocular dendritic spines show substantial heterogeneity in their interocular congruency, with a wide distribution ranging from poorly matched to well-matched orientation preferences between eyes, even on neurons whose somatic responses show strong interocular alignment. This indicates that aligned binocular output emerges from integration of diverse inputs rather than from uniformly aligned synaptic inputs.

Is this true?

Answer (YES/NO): YES